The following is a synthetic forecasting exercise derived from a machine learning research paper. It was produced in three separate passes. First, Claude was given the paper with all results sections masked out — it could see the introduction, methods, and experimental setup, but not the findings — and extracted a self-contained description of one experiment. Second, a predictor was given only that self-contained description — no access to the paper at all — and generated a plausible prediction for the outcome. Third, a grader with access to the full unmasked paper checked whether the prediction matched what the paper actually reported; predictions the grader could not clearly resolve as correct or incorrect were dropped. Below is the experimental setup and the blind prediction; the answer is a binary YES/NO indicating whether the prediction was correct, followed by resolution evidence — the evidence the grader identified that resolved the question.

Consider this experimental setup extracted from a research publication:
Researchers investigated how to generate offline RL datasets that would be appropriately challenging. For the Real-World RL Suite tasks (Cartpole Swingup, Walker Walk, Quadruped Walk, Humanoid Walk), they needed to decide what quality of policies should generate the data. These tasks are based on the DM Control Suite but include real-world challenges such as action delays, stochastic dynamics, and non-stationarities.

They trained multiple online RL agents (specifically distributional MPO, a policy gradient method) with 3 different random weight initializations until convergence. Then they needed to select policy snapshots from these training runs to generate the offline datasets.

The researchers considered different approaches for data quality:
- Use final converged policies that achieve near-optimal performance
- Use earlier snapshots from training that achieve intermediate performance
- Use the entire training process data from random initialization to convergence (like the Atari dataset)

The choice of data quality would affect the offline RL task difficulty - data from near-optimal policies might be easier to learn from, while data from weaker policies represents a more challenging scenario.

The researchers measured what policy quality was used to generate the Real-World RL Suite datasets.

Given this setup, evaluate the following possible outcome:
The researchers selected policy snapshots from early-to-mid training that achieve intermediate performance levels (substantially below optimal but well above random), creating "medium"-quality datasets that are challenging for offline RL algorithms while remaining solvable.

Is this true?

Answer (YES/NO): YES